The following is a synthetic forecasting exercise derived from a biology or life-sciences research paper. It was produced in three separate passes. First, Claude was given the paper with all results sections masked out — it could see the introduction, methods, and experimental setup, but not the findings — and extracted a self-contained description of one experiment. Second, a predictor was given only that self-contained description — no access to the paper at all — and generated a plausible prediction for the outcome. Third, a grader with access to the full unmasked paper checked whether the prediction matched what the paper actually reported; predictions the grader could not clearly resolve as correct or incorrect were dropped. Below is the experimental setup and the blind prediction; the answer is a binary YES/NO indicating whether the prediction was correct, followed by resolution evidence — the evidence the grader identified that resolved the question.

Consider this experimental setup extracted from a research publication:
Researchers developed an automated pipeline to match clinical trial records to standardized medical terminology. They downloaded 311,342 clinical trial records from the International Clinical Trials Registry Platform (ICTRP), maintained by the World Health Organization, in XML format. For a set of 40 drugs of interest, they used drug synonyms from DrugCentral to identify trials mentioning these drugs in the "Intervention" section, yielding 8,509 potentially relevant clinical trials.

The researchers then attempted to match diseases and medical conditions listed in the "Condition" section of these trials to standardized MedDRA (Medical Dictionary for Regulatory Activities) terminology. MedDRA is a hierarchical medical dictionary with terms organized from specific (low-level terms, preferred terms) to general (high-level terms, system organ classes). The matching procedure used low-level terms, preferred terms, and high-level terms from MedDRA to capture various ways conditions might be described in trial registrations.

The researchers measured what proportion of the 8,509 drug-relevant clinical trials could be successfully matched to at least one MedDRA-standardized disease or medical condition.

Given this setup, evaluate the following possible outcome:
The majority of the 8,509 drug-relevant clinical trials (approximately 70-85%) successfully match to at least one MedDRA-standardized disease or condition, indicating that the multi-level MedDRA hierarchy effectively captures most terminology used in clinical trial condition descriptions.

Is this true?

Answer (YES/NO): YES